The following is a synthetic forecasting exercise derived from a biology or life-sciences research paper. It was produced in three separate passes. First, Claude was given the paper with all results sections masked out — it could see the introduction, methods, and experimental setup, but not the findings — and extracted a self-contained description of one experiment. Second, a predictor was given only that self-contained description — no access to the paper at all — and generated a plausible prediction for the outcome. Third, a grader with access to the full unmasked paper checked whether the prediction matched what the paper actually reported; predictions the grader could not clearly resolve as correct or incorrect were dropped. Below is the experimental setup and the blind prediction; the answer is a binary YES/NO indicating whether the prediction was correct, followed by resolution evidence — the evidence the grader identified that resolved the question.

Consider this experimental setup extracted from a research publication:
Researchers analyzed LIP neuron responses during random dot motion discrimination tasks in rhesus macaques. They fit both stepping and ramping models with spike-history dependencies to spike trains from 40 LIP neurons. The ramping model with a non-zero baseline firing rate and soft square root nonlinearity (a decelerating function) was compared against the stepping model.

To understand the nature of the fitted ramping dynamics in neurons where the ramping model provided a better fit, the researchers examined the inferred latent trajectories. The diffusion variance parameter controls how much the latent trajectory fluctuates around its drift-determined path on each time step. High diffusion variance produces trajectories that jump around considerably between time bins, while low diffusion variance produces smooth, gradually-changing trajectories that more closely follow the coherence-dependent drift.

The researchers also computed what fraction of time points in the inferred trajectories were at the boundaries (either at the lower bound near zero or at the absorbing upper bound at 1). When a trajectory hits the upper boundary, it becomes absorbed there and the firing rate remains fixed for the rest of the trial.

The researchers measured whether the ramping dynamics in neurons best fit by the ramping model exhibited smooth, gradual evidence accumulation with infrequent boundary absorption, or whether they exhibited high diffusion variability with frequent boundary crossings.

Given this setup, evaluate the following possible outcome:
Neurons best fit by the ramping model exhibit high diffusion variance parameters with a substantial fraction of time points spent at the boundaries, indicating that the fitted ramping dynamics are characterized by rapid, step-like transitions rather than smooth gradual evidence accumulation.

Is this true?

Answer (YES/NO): YES